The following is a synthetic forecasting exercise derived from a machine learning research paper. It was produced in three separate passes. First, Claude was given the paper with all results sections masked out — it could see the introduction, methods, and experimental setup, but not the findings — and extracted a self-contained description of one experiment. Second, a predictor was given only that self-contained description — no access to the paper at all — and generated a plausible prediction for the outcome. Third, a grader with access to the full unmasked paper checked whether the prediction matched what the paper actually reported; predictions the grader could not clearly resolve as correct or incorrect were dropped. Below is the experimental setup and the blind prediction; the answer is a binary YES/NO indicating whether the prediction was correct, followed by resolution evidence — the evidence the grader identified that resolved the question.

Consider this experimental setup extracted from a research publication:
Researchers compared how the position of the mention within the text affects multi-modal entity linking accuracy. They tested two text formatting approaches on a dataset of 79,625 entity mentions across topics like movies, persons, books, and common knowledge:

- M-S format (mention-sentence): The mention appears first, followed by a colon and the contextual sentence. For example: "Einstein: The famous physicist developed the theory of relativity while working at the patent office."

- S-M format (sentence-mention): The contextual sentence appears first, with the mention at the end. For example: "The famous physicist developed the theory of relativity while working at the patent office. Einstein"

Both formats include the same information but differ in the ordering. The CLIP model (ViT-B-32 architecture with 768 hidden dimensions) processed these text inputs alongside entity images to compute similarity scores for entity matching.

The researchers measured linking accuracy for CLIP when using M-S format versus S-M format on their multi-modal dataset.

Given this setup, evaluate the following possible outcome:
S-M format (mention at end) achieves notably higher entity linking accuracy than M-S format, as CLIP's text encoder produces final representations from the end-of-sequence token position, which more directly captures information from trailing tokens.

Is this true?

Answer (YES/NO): NO